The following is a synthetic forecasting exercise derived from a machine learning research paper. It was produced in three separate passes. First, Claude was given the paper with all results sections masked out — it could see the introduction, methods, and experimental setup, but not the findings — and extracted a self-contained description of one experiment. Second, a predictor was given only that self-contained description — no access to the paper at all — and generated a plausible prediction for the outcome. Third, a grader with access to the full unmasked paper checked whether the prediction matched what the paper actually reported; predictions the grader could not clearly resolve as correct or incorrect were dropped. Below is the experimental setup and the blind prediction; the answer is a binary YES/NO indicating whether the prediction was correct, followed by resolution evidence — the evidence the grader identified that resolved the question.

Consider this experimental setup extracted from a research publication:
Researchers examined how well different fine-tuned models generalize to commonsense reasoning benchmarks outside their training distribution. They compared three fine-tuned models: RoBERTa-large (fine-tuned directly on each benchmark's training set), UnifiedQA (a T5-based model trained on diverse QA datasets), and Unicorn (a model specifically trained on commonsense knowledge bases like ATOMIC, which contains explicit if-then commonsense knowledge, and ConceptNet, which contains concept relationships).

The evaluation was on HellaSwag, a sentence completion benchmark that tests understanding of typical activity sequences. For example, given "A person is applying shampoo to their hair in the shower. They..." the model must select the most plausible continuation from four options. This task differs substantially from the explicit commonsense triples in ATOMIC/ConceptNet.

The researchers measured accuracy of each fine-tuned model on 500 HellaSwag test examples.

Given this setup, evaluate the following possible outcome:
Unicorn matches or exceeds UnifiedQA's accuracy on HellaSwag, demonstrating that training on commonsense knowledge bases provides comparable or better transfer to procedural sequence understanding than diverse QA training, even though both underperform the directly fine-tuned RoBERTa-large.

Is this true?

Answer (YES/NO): NO